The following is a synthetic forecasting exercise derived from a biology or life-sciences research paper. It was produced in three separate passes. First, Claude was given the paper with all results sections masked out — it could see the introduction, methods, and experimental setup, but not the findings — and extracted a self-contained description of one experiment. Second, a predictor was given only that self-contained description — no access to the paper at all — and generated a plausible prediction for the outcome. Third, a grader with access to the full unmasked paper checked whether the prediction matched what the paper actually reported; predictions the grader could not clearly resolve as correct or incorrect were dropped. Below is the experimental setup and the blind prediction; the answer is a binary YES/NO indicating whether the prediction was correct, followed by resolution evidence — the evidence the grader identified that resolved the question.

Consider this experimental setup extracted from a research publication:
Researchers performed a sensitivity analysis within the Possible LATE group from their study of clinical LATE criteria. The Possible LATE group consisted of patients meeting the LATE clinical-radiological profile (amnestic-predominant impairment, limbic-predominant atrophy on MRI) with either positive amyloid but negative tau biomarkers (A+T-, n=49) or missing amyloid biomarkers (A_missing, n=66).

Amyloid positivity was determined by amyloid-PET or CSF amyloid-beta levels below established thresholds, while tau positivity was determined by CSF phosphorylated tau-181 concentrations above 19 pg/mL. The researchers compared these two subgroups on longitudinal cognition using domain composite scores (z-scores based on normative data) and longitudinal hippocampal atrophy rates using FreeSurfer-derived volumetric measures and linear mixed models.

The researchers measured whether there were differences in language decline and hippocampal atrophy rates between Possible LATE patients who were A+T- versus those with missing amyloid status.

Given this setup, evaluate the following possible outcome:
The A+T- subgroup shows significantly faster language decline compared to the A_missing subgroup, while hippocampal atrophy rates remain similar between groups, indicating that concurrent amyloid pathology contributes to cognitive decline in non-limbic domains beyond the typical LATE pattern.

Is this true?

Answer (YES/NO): NO